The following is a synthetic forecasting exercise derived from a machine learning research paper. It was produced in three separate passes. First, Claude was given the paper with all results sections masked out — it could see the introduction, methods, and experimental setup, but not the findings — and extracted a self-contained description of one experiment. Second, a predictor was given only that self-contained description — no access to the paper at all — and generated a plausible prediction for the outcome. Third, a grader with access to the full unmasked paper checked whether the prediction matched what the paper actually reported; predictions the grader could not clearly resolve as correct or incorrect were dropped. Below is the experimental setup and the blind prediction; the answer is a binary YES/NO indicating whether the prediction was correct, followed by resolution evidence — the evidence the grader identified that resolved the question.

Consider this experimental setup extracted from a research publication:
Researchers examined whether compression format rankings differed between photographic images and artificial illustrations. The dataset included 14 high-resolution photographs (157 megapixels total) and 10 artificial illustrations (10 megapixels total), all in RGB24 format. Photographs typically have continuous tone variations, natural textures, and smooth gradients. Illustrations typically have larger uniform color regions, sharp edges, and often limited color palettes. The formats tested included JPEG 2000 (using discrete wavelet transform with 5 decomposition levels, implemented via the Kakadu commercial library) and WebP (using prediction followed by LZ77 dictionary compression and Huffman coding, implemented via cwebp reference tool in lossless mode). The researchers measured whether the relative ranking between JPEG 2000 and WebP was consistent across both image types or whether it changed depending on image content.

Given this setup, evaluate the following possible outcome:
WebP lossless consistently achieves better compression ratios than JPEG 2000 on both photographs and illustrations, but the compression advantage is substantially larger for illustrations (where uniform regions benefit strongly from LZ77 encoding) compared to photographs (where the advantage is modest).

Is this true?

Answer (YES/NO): YES